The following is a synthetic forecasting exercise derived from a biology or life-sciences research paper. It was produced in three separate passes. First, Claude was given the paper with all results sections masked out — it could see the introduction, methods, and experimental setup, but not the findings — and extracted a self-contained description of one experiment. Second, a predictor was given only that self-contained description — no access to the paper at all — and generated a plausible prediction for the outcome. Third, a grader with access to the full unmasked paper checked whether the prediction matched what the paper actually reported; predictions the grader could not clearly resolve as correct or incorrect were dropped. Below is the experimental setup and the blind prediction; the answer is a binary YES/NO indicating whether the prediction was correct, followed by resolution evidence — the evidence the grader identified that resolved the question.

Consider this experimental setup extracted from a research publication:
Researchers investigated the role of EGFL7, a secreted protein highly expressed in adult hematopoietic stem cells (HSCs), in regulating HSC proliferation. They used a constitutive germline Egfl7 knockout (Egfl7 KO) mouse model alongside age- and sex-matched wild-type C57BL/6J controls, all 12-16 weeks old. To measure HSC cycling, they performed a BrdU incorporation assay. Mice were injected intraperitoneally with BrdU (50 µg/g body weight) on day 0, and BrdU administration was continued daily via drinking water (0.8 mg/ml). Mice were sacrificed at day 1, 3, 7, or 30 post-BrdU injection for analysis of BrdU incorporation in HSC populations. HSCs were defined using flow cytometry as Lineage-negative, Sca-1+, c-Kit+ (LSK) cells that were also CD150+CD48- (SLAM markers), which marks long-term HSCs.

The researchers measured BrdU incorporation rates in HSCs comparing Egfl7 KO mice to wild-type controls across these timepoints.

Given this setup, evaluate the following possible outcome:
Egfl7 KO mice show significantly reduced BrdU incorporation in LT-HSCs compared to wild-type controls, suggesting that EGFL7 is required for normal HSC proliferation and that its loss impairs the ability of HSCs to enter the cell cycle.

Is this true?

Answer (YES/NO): YES